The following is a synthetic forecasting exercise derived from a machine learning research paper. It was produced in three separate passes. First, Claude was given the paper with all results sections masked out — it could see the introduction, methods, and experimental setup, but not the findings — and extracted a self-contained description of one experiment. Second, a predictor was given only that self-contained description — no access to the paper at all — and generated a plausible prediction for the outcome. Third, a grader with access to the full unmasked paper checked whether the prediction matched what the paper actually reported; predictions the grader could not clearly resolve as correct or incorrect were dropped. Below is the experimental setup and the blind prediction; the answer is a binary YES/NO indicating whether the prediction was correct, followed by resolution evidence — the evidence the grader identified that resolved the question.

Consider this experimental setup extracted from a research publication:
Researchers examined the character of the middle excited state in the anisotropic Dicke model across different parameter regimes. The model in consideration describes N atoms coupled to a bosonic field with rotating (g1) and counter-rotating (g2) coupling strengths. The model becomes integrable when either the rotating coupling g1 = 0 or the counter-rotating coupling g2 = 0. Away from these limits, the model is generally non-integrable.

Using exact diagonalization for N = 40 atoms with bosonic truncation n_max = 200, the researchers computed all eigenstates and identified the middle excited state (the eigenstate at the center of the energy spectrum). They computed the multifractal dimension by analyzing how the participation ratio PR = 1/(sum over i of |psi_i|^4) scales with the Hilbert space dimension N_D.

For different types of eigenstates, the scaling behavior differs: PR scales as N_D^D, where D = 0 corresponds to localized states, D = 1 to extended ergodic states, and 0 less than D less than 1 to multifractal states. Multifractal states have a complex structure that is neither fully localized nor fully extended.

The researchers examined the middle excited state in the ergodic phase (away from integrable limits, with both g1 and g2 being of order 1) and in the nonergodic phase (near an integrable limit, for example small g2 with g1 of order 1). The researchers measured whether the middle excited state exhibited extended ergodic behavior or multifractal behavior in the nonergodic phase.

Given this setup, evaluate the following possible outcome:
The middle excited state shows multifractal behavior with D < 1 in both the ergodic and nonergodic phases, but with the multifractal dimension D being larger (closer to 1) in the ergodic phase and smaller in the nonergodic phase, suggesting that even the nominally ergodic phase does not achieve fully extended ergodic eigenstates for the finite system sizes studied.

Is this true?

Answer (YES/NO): NO